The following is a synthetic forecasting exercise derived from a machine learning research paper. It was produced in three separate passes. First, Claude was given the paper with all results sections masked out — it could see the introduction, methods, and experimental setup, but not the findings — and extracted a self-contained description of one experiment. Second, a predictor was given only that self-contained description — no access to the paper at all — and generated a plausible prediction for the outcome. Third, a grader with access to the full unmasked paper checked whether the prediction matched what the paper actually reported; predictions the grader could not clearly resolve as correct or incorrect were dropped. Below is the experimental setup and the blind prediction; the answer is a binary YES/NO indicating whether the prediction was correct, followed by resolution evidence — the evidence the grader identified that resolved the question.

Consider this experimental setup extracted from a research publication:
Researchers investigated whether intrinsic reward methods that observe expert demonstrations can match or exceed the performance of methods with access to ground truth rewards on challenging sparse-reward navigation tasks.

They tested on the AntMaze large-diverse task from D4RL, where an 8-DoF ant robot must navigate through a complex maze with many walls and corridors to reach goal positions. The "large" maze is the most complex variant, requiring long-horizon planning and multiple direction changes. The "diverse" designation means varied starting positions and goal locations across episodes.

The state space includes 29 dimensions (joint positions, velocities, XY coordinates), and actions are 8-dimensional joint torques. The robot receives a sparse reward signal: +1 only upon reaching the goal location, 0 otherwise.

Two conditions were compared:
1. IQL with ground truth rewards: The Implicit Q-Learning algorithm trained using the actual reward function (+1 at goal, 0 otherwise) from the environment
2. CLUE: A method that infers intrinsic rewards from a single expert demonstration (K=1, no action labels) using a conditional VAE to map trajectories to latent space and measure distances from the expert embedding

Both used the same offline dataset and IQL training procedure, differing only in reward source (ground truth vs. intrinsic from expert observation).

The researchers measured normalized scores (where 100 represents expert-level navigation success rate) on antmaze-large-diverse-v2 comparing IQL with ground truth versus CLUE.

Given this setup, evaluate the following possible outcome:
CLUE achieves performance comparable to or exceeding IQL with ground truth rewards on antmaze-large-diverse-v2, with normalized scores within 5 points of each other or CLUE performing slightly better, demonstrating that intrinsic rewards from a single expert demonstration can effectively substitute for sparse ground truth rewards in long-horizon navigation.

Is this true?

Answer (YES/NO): YES